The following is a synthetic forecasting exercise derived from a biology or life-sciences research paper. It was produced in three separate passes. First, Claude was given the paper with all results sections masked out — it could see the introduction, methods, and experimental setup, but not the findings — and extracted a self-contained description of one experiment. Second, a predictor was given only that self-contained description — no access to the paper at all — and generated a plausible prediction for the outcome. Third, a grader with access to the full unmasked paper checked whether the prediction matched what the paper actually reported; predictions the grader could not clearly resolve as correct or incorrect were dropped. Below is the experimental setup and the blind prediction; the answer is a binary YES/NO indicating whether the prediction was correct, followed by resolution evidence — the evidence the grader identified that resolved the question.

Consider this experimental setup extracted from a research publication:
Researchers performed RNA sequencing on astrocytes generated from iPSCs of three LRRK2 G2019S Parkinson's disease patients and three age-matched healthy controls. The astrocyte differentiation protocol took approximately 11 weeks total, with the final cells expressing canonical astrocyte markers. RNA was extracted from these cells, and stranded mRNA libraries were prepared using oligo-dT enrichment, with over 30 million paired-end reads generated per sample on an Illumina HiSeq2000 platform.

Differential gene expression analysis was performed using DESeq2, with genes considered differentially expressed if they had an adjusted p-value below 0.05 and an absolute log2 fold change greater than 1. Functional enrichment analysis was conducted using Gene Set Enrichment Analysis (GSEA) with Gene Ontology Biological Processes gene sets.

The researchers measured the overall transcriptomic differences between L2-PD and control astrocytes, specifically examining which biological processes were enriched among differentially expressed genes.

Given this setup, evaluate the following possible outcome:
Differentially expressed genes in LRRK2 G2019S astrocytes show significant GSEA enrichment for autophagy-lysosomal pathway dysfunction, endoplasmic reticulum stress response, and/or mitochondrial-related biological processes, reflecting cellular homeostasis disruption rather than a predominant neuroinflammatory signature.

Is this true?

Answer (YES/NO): NO